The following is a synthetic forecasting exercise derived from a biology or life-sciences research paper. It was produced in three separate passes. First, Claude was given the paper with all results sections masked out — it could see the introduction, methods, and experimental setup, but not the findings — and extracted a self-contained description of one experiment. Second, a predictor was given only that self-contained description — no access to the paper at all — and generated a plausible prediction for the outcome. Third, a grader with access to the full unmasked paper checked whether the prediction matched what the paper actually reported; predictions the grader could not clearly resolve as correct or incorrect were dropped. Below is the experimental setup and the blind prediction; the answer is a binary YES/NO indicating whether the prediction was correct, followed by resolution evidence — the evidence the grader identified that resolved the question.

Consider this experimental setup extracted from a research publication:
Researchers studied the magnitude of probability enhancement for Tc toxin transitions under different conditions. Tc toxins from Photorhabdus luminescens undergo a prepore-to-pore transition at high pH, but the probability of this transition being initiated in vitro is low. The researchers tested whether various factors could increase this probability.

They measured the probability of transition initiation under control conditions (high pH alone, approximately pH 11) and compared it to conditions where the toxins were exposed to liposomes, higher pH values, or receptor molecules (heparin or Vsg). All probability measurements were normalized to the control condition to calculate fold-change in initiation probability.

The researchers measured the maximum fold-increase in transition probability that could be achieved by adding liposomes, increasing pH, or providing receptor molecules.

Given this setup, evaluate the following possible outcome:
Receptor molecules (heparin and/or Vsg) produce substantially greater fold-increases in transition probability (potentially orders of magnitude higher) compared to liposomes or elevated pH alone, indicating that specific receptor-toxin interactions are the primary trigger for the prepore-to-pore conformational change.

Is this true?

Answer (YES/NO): NO